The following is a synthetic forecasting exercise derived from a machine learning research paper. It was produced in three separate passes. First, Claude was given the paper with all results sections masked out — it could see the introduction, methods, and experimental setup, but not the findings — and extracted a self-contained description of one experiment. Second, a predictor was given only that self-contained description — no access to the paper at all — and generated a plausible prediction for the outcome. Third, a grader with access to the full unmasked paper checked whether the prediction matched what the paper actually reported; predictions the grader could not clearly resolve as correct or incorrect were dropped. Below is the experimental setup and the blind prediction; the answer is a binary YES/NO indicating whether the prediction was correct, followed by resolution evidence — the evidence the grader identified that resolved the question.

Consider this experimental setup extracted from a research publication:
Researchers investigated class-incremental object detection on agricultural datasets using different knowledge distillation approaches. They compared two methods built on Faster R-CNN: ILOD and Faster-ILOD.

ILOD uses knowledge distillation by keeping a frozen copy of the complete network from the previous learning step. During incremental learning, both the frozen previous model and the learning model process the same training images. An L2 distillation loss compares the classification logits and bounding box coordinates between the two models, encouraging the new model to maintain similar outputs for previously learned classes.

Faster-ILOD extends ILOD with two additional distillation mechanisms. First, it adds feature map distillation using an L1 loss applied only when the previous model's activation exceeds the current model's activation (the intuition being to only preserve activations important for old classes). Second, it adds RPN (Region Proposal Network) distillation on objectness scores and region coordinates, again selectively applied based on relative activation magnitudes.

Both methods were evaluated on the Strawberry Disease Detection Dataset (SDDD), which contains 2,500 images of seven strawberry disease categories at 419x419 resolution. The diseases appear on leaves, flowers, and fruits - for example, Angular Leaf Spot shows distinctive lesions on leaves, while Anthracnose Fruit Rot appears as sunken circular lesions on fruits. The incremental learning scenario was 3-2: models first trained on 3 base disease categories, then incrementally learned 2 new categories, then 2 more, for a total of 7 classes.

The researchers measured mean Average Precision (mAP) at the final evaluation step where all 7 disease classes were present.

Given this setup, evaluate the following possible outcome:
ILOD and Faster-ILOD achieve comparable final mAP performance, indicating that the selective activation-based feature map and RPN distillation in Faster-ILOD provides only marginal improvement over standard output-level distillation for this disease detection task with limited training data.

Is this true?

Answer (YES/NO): YES